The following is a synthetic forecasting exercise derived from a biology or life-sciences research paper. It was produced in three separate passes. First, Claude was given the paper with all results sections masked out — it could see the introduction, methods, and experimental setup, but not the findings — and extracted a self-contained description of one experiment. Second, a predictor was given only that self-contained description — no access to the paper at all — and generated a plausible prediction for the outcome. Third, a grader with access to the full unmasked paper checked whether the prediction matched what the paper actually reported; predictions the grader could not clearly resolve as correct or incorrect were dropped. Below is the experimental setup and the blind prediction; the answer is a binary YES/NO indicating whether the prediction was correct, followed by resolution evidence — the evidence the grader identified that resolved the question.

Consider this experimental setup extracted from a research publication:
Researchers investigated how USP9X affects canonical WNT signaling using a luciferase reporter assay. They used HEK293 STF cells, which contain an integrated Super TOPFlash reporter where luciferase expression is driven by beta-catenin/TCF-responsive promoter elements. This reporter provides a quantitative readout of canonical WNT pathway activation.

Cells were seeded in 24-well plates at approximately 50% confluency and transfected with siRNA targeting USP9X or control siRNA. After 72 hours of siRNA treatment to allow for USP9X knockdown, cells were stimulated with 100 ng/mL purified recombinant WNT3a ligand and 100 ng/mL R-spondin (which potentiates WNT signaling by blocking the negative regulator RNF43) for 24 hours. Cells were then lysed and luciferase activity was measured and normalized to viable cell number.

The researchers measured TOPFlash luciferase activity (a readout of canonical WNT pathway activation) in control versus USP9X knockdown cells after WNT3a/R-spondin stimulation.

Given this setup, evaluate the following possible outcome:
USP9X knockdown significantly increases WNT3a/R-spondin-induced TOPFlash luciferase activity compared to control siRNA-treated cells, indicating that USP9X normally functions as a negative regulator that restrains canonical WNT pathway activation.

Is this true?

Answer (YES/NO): NO